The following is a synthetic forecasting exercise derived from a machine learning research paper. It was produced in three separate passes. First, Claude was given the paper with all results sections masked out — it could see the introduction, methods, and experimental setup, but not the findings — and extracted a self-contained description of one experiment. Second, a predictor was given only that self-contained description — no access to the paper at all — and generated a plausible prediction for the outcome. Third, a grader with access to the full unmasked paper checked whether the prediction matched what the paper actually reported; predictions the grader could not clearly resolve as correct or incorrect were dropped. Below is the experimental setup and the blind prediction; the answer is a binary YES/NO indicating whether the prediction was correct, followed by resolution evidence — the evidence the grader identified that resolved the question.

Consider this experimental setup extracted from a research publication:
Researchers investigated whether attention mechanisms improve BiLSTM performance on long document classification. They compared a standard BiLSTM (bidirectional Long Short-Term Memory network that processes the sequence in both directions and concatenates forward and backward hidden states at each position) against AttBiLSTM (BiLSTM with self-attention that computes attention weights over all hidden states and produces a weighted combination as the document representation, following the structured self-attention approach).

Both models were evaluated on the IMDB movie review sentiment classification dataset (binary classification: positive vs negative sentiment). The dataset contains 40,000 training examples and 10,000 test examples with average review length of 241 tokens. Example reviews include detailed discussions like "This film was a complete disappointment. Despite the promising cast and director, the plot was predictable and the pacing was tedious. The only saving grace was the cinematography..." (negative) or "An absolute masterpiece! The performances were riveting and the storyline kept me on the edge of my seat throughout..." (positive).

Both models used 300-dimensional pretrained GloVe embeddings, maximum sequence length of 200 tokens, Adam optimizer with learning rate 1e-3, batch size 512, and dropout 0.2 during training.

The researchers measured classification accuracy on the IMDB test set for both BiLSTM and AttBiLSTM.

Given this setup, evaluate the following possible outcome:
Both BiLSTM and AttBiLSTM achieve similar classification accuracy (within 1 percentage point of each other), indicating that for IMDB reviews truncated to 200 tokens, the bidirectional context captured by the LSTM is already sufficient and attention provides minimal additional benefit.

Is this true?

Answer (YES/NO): NO